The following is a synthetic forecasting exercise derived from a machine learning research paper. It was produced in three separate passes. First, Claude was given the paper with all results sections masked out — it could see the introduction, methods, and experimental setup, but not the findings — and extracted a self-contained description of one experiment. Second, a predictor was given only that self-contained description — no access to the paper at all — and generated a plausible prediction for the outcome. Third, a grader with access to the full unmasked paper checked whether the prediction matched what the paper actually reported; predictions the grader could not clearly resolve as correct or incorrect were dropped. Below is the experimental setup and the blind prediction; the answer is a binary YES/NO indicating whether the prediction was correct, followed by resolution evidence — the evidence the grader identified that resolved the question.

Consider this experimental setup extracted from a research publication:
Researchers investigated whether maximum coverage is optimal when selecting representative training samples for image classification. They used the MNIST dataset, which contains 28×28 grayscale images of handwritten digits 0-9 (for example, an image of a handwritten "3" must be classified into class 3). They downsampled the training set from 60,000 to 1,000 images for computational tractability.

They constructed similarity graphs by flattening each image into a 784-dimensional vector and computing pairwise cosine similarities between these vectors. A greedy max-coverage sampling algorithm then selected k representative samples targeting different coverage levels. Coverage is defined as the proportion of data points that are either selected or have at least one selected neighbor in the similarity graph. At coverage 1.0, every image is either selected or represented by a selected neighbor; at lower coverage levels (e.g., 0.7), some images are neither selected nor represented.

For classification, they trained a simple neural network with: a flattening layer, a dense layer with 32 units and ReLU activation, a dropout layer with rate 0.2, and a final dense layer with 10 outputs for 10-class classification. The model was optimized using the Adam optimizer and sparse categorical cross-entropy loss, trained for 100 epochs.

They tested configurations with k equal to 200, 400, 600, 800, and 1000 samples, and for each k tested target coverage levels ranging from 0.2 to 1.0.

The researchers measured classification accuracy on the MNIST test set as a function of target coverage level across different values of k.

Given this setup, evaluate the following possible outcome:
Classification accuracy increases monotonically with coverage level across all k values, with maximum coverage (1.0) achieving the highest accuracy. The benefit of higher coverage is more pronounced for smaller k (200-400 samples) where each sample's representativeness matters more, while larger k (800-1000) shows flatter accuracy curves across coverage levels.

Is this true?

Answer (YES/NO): NO